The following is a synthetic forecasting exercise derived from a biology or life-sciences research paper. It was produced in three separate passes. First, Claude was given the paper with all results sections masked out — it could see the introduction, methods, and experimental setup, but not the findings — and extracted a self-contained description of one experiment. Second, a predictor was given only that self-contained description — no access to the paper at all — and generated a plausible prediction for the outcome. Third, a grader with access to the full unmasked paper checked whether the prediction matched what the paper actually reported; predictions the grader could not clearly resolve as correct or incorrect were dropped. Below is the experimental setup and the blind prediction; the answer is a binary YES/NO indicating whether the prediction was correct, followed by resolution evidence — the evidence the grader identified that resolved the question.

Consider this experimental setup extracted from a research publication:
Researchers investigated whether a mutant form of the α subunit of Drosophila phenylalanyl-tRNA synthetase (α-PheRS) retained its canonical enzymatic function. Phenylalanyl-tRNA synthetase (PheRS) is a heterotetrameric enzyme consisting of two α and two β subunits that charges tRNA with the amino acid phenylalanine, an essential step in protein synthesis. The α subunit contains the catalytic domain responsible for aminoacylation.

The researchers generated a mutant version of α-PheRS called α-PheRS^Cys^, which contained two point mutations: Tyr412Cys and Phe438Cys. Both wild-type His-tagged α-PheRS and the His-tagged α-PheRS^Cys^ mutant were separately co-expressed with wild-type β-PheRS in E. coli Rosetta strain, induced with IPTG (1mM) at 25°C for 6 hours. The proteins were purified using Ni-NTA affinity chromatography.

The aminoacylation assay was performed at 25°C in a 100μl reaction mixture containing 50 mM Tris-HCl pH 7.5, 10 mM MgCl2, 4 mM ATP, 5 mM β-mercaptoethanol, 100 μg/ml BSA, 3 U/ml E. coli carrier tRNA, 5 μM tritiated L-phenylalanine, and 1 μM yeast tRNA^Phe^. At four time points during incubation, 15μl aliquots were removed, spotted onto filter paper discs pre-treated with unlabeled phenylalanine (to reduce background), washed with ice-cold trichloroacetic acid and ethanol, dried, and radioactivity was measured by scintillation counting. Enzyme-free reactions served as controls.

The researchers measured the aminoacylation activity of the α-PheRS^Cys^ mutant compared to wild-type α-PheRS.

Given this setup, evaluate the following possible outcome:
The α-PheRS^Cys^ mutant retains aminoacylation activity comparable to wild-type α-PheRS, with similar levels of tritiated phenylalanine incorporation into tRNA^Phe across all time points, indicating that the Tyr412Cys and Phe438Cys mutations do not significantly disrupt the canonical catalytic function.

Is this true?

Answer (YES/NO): NO